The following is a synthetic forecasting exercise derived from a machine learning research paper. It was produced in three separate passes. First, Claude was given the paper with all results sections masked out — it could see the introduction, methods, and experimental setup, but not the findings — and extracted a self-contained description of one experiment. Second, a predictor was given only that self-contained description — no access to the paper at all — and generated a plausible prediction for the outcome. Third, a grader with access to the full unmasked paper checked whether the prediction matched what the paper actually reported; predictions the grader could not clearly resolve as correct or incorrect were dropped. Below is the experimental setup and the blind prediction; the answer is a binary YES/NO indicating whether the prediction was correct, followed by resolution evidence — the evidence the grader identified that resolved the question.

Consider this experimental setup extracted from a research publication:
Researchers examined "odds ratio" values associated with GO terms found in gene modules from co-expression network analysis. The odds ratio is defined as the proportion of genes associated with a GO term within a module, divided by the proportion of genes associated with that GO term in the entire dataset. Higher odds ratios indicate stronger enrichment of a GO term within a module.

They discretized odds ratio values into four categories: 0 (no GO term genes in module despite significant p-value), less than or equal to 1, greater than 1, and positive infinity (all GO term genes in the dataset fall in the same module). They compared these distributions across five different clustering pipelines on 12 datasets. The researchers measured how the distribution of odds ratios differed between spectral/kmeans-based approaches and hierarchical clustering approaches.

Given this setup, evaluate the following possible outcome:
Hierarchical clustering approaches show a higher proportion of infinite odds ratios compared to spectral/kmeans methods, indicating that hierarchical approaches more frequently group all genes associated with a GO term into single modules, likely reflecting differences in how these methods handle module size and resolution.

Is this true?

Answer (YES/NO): NO